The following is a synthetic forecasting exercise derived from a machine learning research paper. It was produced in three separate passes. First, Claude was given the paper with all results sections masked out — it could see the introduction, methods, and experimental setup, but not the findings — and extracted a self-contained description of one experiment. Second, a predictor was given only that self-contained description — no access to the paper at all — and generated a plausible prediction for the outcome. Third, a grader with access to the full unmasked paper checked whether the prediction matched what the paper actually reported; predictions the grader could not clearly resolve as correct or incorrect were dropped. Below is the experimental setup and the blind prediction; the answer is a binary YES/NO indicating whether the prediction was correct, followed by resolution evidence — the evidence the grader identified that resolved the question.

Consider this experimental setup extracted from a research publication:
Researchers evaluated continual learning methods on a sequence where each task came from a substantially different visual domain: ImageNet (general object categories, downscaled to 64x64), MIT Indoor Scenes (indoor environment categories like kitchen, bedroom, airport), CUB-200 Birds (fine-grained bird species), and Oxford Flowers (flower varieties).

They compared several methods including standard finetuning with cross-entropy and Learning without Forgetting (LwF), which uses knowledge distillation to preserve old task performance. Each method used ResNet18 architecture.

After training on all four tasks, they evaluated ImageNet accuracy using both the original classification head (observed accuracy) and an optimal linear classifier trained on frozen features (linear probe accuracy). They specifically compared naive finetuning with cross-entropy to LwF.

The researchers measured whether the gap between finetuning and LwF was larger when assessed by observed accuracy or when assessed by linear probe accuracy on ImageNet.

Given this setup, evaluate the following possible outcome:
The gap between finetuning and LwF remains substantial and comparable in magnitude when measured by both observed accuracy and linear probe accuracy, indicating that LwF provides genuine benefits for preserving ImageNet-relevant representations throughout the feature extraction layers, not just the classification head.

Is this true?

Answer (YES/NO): NO